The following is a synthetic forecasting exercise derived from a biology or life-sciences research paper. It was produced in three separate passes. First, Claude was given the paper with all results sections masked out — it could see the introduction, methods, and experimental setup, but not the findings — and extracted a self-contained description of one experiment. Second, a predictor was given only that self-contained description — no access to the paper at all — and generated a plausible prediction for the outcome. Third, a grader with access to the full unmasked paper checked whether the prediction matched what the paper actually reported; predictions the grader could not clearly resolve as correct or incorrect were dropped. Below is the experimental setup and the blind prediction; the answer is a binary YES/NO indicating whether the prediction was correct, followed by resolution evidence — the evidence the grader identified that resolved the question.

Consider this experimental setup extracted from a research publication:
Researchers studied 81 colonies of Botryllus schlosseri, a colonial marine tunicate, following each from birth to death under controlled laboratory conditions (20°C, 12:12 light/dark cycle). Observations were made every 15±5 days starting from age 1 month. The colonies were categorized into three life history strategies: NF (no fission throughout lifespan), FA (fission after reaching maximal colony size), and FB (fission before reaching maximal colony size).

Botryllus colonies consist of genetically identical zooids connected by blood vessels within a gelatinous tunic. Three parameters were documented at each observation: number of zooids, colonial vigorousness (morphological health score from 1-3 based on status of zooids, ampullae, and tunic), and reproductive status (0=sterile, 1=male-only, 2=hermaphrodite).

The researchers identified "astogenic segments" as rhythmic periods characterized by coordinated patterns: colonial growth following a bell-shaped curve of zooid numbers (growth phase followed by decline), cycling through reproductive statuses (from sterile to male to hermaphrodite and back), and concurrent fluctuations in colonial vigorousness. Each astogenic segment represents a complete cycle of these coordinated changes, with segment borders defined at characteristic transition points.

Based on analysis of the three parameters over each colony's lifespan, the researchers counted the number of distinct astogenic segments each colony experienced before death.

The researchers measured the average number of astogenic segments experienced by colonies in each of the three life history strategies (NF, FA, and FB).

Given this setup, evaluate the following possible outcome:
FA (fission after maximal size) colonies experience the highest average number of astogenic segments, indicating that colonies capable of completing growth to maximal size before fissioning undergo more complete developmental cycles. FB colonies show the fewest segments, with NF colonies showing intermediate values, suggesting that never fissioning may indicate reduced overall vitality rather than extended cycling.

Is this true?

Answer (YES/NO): NO